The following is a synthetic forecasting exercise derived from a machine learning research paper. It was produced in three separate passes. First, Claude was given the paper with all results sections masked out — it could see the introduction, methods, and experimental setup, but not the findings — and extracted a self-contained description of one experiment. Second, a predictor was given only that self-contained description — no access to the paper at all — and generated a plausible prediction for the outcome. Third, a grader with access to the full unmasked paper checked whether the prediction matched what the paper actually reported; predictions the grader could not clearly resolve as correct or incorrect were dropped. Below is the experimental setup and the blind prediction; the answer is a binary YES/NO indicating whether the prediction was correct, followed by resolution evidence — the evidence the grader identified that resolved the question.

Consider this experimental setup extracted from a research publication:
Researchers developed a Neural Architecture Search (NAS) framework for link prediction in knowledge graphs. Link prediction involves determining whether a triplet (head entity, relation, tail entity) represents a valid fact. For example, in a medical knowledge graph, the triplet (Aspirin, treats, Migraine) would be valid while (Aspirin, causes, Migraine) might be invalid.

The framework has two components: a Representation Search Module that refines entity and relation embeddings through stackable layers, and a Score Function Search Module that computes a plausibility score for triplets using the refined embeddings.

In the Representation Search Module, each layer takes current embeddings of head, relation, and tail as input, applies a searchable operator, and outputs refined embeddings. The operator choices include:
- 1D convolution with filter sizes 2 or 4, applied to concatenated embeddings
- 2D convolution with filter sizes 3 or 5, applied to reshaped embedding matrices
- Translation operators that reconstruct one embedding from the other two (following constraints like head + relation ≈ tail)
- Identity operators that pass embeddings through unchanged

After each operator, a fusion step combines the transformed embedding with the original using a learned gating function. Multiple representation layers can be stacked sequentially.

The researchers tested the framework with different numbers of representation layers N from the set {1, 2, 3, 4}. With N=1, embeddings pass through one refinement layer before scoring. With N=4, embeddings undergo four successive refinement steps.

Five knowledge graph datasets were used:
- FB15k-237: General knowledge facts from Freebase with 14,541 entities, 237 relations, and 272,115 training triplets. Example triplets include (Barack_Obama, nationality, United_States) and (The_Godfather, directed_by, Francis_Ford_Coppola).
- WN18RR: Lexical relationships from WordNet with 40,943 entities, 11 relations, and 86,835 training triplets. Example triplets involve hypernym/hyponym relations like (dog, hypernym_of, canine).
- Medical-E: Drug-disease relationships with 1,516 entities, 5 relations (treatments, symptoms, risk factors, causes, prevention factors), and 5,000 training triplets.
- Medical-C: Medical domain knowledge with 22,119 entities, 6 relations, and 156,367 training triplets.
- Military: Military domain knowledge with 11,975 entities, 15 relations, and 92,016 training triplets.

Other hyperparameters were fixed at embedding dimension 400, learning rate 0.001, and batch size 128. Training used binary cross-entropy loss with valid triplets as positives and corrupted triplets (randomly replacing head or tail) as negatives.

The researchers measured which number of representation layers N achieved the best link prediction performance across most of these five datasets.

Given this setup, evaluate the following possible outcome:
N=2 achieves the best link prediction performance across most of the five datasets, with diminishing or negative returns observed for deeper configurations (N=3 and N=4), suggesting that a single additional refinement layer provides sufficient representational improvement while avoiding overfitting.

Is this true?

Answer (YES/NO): NO